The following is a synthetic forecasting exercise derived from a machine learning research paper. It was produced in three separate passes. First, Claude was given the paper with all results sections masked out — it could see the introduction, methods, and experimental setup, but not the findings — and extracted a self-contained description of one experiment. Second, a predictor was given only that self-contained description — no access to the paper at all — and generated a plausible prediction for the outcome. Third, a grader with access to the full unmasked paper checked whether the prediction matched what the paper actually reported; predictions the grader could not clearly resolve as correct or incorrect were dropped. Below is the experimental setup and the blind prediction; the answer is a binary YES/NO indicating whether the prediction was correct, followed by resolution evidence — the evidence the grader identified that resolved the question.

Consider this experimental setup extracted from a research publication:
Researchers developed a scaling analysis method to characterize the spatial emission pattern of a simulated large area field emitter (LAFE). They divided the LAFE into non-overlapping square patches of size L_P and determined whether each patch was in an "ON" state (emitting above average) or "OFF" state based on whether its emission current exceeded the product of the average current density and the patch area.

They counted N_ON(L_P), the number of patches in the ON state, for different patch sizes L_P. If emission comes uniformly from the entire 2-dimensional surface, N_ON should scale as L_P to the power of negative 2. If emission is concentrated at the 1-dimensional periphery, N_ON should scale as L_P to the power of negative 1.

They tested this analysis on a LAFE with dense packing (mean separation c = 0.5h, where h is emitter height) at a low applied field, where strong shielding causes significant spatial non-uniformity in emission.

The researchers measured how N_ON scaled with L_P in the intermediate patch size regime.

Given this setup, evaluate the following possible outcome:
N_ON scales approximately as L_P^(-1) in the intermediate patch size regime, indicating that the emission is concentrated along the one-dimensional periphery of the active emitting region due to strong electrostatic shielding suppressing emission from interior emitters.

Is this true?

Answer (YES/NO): YES